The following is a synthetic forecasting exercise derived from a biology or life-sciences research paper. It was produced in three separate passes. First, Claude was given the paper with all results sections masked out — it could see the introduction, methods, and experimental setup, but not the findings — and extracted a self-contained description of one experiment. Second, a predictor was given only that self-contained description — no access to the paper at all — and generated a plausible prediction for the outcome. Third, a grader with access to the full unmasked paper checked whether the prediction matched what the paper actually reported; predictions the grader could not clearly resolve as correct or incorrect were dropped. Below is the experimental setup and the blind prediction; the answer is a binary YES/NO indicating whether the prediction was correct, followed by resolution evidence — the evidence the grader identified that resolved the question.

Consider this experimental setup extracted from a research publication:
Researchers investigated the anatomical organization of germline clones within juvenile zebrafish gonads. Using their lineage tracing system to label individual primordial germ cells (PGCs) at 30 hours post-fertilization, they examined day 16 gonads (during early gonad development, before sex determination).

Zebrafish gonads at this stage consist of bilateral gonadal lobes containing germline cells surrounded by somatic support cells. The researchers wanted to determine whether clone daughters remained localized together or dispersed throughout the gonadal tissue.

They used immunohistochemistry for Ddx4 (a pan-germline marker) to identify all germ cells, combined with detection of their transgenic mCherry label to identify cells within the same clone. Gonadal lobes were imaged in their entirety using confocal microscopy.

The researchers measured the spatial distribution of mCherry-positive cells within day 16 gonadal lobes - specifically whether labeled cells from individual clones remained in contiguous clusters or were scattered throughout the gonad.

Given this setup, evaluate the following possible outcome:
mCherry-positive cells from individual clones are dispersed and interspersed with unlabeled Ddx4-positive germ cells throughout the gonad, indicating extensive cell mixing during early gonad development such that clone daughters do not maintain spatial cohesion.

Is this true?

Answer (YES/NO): NO